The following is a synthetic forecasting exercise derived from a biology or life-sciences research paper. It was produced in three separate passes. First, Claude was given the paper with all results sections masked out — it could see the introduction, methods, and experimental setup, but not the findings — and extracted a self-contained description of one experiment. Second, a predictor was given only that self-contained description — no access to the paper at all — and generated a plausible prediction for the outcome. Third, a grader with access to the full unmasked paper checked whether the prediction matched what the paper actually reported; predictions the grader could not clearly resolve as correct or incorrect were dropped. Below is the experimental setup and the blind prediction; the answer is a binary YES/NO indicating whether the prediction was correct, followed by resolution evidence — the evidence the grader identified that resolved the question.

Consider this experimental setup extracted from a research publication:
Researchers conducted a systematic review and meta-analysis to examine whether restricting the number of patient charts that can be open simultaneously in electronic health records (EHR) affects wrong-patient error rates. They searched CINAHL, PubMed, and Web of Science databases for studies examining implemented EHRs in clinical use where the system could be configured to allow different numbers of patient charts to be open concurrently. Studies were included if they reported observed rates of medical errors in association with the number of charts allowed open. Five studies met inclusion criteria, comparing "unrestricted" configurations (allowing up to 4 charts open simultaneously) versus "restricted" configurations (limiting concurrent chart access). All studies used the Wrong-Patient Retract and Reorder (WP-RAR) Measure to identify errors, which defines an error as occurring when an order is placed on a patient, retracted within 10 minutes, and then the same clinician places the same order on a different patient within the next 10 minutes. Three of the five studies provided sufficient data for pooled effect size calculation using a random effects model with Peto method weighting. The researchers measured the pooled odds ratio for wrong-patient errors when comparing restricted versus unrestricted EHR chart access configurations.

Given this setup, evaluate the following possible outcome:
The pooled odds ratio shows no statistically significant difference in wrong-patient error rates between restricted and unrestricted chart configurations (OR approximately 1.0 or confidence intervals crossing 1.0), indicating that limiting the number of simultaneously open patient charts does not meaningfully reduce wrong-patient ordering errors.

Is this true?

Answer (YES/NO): YES